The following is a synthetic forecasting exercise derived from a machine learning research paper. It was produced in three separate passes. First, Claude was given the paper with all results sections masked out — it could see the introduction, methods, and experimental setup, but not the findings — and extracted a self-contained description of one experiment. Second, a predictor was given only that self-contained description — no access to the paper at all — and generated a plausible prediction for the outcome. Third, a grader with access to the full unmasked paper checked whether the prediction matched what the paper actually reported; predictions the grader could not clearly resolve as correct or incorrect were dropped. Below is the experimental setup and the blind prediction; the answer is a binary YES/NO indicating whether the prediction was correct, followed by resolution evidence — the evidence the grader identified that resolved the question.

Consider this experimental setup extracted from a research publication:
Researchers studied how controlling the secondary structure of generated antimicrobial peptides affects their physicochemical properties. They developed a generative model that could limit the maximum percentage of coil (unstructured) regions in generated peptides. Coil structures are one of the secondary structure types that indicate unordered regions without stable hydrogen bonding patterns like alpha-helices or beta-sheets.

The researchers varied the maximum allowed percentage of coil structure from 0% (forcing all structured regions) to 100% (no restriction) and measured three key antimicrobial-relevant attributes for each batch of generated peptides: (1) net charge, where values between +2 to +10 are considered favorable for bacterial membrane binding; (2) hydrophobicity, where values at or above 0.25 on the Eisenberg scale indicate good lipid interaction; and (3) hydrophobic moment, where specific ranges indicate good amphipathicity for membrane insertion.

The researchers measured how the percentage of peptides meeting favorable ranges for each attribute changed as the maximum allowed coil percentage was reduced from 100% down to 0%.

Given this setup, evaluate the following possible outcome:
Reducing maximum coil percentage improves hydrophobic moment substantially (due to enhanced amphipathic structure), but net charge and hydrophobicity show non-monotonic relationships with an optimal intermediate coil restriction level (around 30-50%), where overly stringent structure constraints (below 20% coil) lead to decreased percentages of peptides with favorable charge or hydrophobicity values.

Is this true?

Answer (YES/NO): NO